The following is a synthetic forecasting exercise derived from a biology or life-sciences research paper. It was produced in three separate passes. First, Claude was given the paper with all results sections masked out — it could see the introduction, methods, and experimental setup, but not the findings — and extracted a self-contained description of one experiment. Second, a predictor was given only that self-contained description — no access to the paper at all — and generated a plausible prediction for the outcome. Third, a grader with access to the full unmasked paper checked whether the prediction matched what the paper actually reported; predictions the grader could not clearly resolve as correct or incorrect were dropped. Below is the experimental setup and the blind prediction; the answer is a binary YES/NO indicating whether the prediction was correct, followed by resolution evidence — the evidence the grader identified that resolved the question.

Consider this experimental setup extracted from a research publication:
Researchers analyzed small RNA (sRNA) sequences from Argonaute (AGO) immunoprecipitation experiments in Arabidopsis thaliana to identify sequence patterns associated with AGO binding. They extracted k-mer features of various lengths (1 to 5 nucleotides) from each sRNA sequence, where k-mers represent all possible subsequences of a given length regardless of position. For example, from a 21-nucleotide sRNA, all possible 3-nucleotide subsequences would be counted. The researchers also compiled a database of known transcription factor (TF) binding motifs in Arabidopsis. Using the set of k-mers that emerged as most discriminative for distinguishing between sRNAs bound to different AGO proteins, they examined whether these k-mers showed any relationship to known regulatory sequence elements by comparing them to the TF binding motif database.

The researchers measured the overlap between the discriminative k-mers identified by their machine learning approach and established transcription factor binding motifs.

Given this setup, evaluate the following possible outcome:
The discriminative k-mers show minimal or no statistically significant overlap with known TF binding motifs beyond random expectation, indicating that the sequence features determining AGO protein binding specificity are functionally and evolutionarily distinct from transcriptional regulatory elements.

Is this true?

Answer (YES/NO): NO